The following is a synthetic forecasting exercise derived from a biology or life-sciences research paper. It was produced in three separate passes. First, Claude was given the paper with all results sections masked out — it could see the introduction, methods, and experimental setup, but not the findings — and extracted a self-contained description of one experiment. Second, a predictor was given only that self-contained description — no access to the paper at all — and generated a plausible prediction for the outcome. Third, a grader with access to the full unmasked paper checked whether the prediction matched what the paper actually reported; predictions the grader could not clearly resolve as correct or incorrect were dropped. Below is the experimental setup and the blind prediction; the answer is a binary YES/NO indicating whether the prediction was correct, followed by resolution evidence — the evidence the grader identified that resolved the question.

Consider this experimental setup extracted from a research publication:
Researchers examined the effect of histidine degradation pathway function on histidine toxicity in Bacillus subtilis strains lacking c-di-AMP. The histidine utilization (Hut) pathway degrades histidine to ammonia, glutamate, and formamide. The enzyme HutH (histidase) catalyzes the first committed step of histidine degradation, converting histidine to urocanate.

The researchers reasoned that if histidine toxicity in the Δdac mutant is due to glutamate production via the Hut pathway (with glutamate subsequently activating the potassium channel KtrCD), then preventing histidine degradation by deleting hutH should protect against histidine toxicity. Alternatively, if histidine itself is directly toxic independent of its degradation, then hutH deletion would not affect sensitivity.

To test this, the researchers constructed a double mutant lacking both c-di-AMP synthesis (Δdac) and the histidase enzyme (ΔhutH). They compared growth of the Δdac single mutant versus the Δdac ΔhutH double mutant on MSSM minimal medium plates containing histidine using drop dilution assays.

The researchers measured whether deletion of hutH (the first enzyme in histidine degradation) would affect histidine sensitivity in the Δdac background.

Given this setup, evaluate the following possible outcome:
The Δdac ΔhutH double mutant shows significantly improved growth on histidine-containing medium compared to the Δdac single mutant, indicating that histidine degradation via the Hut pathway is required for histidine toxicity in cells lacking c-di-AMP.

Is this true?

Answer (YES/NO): NO